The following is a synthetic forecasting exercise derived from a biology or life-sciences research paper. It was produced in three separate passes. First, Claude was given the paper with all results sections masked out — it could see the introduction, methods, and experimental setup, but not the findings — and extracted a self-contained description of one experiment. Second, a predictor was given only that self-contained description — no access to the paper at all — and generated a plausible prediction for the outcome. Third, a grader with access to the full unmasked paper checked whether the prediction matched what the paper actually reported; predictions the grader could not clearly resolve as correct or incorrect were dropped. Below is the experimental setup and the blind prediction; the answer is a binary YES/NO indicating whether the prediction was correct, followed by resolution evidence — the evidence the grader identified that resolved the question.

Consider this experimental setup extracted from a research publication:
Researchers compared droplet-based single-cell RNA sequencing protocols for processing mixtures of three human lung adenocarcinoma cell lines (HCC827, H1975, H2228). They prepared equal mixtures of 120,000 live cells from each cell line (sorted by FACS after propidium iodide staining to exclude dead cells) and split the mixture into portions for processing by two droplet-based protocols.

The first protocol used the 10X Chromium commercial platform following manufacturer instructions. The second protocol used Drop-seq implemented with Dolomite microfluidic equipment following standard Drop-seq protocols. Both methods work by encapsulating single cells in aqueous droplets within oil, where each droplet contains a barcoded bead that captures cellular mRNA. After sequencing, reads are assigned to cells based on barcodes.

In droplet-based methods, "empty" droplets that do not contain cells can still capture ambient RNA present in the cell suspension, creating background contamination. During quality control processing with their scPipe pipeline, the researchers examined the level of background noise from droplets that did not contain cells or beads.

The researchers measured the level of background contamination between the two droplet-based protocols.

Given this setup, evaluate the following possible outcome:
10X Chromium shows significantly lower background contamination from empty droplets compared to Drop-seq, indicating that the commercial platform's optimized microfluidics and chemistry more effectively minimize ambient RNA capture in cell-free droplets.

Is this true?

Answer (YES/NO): YES